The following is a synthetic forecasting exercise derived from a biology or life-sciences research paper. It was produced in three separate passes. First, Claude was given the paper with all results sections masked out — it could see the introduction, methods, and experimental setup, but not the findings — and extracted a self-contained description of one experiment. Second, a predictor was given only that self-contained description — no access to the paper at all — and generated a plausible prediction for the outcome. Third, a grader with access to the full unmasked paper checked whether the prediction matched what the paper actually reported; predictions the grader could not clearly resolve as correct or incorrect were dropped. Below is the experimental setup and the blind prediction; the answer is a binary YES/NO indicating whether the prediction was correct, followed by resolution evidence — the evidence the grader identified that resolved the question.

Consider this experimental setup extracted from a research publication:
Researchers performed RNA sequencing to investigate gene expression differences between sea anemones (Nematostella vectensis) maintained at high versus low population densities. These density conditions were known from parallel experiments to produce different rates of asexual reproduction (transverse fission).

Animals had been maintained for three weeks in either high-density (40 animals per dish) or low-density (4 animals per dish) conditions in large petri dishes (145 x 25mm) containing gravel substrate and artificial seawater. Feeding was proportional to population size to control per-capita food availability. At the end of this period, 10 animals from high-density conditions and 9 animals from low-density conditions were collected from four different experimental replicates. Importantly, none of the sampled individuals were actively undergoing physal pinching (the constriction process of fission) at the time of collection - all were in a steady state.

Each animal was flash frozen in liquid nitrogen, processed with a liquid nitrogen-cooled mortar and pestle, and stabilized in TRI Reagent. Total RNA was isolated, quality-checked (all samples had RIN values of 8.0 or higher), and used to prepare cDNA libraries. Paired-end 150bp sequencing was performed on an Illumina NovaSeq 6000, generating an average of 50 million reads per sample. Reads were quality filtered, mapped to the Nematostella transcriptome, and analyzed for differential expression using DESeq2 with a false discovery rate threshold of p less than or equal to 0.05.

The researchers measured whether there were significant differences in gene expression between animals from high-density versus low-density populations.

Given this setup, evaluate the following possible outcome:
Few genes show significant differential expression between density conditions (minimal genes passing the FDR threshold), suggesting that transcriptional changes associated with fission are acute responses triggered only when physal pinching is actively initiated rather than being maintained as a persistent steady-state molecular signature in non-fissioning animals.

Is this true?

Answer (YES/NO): YES